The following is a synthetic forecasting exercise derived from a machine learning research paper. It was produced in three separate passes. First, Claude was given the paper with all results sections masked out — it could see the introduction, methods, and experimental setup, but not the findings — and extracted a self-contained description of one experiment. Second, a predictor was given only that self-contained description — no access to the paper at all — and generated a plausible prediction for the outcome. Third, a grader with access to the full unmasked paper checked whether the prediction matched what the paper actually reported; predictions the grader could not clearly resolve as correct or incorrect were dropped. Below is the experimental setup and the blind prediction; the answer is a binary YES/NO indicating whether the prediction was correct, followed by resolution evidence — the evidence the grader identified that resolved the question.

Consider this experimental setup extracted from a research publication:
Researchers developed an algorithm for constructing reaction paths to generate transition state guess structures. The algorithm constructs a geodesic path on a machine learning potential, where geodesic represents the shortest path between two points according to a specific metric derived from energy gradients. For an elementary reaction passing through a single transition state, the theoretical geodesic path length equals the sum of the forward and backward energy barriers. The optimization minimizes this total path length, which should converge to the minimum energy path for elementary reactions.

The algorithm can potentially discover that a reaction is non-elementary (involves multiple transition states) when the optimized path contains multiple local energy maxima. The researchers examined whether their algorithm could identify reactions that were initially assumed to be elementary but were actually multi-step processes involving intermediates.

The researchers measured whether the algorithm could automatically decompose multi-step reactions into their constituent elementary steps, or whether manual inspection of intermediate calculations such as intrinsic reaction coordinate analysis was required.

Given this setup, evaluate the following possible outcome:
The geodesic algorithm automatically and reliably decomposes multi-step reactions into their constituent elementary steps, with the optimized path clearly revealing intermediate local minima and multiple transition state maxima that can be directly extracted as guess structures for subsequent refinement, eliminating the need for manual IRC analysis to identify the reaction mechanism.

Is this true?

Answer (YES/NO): NO